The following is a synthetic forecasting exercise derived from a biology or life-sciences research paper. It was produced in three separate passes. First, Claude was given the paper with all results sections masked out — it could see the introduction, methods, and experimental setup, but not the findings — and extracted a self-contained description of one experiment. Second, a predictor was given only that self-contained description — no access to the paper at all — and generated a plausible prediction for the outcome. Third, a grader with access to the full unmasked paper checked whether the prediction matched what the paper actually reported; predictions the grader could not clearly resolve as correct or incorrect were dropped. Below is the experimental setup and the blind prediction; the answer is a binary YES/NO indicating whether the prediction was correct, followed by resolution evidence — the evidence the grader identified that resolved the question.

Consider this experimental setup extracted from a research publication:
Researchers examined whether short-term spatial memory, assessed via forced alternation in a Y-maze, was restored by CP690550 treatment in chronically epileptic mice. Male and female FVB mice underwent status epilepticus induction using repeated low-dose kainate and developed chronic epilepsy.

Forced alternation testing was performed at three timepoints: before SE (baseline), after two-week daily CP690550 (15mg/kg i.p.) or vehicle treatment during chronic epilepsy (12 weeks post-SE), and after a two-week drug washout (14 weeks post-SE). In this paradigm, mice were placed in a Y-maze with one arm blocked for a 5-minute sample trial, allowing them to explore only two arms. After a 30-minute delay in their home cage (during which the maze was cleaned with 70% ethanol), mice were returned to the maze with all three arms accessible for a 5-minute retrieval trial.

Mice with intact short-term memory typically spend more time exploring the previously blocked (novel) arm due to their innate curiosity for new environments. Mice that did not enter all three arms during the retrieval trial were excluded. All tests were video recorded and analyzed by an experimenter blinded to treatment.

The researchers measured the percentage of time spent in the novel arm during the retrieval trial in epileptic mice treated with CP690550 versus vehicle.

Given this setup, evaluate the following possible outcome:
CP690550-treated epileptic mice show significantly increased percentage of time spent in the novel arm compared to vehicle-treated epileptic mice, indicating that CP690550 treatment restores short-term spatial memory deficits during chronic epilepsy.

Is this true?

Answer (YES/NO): YES